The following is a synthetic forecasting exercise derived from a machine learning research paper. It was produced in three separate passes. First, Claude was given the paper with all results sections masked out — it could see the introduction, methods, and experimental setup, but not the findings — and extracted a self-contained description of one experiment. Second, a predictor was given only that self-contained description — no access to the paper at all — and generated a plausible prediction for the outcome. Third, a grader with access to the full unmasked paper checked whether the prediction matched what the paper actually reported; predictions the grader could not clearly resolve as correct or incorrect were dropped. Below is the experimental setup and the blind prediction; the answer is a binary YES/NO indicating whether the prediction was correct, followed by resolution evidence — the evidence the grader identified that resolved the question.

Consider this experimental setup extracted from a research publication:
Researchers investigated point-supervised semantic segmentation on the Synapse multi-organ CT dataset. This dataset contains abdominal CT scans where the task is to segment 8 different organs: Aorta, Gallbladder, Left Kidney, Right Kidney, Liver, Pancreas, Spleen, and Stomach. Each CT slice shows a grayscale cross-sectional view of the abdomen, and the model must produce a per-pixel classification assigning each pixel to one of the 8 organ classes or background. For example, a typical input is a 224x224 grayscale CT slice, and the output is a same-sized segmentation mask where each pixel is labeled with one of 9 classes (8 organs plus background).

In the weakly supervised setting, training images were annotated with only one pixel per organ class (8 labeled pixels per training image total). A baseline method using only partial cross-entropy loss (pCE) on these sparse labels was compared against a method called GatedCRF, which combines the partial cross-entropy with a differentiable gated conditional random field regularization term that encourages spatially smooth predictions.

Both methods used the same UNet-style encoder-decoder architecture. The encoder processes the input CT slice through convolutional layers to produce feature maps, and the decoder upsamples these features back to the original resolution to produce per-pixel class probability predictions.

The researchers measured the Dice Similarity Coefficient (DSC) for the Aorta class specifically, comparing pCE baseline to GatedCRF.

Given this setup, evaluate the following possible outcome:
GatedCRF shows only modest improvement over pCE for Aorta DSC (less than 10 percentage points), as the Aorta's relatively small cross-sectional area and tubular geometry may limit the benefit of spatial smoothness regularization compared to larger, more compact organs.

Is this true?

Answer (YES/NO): NO